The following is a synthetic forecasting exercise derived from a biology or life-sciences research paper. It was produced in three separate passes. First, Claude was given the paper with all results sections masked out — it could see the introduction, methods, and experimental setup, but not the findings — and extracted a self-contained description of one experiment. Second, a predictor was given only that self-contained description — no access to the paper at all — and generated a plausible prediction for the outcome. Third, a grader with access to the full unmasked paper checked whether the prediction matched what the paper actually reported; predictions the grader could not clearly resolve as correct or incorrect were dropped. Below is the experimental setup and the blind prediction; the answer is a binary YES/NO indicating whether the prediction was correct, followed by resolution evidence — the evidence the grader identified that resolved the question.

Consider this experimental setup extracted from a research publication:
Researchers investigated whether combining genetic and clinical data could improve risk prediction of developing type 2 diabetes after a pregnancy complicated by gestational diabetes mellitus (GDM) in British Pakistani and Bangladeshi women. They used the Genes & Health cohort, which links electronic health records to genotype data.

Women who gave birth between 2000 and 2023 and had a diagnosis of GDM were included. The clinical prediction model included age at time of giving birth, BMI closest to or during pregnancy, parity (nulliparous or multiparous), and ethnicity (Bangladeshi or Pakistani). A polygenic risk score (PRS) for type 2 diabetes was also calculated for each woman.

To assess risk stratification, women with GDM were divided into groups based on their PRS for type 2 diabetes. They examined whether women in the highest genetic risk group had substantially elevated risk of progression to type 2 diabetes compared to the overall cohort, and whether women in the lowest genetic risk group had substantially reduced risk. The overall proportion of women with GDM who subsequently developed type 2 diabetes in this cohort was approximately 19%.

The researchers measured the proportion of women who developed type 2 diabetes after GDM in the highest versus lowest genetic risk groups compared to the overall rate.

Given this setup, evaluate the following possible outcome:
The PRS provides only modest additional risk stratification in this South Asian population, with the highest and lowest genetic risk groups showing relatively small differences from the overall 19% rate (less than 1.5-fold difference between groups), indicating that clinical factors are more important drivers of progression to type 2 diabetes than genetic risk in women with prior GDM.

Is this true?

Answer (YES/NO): NO